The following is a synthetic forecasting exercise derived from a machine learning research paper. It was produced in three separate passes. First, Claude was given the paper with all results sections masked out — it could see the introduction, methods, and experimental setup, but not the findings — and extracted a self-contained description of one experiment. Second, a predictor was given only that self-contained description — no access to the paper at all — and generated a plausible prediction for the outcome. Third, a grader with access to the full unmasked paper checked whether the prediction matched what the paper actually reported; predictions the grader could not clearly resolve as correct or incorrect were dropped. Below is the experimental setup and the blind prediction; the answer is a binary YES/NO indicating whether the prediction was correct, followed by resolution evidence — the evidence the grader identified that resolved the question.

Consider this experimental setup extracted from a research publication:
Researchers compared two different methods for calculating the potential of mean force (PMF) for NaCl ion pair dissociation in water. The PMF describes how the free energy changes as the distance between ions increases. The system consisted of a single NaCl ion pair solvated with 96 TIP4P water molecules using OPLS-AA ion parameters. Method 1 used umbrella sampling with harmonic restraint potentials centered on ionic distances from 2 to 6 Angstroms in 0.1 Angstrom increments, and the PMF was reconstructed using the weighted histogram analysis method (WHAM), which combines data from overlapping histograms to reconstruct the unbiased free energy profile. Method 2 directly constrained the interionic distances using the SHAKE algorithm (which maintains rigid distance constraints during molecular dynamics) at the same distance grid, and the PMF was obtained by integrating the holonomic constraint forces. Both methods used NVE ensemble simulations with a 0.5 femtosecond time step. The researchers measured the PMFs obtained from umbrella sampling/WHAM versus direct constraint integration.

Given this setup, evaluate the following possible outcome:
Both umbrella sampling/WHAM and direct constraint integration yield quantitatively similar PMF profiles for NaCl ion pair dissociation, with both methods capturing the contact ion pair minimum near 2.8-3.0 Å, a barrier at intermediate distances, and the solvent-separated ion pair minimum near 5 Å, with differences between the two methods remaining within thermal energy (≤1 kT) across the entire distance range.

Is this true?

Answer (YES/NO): YES